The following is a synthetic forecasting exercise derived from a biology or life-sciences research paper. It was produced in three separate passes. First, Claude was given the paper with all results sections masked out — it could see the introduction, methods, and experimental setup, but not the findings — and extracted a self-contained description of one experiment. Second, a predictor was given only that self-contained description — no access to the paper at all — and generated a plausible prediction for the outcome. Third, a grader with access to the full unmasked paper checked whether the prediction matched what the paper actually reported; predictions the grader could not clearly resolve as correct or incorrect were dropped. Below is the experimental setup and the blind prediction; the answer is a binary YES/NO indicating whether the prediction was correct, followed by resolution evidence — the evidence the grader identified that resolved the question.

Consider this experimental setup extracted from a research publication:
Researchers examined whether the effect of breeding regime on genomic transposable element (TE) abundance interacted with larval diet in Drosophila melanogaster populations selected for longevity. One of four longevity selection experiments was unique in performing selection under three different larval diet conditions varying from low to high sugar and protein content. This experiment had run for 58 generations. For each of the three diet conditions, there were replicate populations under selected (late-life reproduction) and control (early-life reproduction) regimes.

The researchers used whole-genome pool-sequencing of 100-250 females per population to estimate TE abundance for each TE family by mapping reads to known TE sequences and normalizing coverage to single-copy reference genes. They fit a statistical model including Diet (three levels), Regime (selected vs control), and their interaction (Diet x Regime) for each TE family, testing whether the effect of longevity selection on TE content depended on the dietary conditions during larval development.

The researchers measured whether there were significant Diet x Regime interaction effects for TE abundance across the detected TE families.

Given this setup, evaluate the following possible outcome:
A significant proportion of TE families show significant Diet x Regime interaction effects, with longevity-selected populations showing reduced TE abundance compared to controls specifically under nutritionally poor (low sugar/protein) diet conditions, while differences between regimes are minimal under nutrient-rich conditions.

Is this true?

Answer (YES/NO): NO